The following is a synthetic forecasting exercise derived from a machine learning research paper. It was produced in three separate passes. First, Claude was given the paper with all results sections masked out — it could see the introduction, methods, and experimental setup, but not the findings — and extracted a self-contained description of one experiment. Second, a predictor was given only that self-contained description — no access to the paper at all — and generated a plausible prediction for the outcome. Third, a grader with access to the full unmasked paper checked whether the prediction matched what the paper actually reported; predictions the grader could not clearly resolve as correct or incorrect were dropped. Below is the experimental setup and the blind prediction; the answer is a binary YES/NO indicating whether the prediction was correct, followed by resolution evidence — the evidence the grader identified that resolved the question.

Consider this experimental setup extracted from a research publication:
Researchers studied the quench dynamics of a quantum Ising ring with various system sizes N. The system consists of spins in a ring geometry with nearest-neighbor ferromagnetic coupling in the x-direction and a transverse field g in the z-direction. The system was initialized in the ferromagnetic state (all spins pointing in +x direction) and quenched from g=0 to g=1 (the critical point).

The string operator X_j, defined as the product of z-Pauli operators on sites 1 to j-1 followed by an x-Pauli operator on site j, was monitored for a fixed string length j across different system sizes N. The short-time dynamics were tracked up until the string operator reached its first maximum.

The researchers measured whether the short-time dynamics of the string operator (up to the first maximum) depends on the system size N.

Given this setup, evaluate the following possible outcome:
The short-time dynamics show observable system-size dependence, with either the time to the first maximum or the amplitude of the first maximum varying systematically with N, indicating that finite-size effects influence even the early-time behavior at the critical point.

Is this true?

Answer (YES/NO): NO